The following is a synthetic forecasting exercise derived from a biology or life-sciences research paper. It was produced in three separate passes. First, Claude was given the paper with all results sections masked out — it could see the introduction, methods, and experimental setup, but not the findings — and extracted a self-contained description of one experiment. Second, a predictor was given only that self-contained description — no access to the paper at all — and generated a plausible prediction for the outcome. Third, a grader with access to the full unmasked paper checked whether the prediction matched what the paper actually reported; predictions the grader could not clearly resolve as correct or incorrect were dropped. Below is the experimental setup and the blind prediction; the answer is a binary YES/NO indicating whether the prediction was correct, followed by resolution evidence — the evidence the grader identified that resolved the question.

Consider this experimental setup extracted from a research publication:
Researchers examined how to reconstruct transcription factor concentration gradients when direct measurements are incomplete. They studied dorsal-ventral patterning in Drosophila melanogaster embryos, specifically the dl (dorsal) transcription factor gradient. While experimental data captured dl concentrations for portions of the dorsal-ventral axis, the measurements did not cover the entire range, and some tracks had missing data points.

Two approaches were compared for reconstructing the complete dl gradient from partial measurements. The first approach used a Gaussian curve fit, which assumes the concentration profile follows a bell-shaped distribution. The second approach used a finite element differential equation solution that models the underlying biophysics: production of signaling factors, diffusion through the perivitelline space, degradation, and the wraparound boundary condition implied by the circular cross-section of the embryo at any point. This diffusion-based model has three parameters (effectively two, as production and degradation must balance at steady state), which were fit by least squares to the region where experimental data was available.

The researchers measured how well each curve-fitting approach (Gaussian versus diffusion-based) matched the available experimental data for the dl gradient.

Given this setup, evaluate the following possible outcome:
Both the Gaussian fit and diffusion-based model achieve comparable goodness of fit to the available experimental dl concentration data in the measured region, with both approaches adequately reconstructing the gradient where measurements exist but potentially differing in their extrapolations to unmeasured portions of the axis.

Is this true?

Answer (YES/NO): NO